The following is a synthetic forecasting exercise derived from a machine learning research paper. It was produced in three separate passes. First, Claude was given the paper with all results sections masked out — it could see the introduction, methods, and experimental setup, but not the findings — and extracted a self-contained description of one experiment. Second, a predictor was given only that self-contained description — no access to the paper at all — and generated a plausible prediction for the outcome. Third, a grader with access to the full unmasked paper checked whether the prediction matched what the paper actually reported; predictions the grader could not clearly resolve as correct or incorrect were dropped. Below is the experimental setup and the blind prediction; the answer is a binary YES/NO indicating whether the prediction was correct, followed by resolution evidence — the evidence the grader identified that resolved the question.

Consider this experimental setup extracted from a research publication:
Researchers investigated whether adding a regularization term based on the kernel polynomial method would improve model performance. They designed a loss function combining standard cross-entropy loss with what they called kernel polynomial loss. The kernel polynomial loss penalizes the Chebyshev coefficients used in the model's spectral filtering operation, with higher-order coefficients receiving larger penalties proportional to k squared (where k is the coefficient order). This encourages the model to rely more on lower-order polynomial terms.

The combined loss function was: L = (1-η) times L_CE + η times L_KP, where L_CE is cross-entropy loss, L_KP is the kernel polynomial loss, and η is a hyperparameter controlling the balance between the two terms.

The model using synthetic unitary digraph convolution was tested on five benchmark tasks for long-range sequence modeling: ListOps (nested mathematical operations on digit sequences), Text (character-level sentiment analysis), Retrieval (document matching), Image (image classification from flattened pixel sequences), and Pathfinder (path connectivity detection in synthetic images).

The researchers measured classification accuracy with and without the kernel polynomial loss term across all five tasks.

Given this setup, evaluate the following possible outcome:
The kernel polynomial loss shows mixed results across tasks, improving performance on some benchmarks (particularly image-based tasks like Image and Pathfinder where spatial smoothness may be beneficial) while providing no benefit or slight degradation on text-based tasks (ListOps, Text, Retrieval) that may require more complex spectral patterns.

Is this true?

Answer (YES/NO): NO